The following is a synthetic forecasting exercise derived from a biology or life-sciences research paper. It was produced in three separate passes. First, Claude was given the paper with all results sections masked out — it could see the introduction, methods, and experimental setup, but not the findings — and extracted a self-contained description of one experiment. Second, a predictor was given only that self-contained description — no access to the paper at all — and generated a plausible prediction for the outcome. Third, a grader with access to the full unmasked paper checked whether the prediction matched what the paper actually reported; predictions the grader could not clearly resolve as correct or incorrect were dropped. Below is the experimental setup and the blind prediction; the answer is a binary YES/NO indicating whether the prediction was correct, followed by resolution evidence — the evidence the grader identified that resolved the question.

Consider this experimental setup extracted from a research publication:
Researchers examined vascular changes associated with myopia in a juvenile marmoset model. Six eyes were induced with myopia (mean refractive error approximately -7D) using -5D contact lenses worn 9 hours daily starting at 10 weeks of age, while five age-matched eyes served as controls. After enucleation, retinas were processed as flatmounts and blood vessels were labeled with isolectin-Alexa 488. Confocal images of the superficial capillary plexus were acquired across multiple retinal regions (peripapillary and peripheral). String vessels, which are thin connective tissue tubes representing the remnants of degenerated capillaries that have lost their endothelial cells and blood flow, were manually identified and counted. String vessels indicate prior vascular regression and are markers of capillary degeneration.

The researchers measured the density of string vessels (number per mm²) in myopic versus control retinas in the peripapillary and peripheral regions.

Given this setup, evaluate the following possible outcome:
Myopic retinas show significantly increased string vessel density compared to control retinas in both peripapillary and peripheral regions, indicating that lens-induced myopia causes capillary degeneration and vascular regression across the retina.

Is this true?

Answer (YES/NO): NO